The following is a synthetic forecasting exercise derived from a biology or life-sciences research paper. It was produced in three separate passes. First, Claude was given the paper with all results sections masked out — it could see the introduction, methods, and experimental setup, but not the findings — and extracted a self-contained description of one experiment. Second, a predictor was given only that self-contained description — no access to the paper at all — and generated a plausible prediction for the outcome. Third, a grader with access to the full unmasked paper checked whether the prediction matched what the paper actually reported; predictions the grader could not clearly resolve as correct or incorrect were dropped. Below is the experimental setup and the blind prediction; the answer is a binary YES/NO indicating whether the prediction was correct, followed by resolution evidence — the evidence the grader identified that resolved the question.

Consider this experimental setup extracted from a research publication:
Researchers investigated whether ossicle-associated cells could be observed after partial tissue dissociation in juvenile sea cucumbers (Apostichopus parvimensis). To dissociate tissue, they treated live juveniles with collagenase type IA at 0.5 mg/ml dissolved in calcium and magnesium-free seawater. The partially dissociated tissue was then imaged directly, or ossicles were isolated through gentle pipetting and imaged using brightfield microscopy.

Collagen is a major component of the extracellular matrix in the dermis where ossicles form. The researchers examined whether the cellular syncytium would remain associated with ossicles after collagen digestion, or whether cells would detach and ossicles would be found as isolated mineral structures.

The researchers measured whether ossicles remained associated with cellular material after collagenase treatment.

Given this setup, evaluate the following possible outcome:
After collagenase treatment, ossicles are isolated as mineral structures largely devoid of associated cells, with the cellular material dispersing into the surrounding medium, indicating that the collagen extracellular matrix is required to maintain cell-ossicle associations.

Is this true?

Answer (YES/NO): NO